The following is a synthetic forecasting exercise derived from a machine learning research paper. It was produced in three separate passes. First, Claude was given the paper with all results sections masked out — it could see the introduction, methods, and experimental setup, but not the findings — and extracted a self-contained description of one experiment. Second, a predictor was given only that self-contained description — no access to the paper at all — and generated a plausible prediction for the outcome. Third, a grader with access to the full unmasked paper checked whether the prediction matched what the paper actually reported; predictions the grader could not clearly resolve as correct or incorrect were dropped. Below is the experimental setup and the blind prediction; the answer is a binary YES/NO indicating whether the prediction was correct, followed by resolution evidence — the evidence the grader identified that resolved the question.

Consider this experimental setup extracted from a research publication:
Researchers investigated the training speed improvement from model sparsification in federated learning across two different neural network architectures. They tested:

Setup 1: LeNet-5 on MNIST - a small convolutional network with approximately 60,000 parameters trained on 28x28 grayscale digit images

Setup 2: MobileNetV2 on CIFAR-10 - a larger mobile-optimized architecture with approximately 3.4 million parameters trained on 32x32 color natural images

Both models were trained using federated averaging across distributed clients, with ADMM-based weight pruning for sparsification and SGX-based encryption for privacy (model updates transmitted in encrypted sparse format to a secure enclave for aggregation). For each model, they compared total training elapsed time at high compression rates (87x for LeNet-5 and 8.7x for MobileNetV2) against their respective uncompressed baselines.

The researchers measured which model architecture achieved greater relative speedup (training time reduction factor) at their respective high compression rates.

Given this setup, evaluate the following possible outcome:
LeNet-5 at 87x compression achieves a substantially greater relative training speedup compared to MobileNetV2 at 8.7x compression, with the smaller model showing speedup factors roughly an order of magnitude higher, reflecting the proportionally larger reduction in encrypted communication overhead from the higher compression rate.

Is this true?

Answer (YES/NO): NO